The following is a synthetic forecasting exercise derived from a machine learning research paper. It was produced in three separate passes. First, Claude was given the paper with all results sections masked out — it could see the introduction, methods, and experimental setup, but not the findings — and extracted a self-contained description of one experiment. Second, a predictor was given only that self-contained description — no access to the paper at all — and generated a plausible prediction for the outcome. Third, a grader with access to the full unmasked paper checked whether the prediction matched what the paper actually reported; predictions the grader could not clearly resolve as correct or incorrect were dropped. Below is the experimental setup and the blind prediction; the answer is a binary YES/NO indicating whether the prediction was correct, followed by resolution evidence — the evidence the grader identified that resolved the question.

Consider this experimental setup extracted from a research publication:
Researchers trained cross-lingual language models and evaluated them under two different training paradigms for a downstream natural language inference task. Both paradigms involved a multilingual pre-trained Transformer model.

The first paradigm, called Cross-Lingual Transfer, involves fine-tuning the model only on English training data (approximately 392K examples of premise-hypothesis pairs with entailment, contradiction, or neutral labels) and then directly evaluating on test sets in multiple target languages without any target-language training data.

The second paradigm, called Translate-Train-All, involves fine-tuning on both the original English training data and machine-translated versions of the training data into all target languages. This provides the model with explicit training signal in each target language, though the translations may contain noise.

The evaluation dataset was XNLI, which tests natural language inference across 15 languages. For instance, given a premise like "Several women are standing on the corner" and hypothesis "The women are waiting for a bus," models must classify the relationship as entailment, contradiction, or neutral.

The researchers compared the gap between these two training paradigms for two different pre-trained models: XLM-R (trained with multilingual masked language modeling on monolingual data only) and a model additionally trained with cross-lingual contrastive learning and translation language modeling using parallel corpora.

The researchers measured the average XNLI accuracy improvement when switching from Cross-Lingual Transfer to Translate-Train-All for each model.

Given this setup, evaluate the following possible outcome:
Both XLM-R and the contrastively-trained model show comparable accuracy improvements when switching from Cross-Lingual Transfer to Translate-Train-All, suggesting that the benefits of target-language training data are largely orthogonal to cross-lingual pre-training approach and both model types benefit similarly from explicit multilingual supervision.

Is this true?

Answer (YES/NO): YES